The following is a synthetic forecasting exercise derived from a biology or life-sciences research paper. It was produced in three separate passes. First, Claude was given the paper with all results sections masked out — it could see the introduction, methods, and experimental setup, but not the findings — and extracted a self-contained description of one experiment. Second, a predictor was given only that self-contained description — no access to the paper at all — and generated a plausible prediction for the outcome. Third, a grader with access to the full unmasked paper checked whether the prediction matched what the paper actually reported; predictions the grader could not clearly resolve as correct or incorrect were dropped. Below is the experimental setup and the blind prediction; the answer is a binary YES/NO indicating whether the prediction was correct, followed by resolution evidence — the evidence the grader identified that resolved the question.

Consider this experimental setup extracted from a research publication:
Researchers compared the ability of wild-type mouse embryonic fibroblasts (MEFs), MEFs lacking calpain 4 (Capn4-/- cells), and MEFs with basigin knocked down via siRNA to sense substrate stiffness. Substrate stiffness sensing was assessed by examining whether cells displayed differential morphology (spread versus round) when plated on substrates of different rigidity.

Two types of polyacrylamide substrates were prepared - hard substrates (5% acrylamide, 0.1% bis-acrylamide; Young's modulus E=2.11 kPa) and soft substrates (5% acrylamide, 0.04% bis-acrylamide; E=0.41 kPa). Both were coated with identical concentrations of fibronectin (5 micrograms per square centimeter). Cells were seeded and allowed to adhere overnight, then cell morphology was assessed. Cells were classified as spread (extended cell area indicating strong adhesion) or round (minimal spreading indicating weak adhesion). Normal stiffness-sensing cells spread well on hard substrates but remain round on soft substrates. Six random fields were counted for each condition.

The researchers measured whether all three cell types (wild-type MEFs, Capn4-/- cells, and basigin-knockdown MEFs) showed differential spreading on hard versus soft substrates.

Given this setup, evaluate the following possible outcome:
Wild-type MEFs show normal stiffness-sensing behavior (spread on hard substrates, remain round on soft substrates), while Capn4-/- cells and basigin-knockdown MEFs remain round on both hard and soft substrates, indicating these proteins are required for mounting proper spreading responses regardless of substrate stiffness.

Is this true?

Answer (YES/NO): NO